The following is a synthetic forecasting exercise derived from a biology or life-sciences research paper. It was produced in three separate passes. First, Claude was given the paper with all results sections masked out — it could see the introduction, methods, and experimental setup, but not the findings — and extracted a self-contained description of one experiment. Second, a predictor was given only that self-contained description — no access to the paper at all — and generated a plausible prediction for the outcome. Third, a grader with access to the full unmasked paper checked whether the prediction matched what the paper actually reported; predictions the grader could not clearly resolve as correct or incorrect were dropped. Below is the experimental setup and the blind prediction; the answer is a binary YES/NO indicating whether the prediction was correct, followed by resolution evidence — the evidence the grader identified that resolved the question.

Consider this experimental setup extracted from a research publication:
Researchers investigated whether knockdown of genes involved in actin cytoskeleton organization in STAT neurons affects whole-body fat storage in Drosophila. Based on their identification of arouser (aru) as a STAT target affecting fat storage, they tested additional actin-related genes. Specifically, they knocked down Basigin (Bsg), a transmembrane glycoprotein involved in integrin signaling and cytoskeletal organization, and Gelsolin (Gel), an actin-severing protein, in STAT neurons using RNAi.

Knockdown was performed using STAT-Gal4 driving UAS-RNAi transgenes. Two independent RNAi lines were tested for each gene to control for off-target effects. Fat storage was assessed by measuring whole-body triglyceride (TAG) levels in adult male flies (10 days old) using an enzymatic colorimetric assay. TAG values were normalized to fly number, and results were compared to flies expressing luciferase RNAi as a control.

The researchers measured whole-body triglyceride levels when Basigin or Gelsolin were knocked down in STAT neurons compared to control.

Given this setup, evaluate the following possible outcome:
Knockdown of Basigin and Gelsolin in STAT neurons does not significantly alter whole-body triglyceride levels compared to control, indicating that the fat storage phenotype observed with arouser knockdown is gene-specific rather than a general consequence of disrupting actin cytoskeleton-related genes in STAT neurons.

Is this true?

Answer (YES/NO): NO